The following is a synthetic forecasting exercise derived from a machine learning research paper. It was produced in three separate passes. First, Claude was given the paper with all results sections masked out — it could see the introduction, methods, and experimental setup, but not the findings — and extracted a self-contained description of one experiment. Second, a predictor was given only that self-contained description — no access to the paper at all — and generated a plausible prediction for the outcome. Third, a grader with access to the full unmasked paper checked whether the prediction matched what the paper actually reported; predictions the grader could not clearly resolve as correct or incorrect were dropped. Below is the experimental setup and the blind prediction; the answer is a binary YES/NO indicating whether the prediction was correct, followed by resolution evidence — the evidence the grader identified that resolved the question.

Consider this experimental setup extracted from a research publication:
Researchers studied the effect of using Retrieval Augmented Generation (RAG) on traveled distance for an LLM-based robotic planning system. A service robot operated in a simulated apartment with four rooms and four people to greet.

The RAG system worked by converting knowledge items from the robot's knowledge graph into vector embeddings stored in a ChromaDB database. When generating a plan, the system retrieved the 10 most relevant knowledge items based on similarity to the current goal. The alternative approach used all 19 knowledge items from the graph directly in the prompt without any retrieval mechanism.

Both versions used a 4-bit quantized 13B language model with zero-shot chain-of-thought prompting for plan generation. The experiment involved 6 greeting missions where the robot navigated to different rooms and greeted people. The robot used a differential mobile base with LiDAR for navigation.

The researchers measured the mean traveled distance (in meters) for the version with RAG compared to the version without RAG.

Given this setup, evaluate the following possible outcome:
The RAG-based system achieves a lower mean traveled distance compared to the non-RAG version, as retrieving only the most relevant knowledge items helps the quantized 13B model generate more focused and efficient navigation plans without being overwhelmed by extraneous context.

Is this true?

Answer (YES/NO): YES